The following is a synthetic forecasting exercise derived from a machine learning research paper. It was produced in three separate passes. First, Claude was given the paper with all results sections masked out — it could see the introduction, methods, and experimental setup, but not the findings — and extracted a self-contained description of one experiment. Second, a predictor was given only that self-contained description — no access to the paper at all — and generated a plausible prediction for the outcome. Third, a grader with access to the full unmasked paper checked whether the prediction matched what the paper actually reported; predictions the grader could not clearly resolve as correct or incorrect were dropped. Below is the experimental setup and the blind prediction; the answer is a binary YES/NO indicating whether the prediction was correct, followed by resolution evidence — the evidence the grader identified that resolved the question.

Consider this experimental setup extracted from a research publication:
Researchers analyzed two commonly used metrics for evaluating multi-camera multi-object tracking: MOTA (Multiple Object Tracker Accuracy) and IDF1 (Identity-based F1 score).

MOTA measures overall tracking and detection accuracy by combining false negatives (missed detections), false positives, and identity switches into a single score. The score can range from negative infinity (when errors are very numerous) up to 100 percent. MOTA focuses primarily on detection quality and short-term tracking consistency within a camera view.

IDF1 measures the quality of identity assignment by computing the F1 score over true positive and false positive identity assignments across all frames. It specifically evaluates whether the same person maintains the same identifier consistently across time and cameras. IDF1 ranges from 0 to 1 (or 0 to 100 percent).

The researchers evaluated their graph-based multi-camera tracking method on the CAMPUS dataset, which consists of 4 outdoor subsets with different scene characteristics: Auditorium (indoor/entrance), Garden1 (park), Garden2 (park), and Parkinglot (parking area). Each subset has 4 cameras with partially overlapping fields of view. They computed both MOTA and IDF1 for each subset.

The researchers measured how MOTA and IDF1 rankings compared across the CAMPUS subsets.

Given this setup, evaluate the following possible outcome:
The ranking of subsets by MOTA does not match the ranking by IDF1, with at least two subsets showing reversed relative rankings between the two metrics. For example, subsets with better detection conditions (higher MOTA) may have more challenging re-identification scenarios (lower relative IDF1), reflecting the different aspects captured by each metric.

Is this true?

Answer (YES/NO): YES